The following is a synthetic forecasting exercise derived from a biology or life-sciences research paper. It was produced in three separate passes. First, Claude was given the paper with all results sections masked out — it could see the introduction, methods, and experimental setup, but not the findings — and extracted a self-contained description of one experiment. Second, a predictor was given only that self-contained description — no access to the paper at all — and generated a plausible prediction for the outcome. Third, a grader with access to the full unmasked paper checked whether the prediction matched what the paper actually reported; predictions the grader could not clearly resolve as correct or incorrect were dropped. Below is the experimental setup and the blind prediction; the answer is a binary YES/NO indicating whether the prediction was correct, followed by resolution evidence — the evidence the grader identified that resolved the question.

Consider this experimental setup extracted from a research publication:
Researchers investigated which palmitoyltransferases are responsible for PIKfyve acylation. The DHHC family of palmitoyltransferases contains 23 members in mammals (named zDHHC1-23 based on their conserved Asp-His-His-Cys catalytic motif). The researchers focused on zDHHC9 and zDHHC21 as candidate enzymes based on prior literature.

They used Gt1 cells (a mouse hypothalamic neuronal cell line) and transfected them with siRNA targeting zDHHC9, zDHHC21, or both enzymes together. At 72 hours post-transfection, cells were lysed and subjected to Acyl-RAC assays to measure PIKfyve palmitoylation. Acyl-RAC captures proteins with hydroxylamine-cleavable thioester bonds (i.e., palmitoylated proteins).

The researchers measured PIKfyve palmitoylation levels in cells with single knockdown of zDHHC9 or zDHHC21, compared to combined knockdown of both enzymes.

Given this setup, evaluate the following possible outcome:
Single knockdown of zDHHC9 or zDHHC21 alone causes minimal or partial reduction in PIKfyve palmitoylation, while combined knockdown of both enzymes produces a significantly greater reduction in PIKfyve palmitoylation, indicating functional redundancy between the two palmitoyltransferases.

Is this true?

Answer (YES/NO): YES